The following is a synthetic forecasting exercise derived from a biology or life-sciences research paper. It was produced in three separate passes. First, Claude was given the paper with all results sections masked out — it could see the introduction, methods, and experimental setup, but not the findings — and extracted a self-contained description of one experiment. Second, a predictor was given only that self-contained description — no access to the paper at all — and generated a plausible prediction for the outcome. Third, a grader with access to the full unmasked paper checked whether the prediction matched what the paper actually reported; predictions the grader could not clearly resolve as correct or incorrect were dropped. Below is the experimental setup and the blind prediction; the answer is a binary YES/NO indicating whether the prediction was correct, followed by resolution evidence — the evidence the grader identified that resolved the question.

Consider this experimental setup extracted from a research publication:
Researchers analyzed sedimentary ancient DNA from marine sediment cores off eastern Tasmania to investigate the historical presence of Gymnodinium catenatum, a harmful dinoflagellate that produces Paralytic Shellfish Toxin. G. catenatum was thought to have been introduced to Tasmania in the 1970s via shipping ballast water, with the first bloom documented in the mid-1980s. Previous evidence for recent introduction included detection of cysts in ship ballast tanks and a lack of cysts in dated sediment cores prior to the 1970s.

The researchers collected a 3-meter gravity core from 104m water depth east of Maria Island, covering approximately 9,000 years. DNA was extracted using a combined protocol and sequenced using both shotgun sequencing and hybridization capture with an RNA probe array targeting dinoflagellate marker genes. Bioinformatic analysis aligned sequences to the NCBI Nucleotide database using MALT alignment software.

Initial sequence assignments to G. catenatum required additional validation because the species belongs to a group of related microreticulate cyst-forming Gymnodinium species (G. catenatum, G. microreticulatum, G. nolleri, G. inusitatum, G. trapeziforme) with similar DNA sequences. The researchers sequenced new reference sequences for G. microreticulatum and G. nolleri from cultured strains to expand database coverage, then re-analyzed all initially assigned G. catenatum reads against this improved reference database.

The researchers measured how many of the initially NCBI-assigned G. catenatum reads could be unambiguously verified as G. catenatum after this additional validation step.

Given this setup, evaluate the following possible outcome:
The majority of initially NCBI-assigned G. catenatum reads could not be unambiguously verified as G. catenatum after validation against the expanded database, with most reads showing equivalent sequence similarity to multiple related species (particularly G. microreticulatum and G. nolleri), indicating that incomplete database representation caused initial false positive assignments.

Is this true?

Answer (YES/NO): YES